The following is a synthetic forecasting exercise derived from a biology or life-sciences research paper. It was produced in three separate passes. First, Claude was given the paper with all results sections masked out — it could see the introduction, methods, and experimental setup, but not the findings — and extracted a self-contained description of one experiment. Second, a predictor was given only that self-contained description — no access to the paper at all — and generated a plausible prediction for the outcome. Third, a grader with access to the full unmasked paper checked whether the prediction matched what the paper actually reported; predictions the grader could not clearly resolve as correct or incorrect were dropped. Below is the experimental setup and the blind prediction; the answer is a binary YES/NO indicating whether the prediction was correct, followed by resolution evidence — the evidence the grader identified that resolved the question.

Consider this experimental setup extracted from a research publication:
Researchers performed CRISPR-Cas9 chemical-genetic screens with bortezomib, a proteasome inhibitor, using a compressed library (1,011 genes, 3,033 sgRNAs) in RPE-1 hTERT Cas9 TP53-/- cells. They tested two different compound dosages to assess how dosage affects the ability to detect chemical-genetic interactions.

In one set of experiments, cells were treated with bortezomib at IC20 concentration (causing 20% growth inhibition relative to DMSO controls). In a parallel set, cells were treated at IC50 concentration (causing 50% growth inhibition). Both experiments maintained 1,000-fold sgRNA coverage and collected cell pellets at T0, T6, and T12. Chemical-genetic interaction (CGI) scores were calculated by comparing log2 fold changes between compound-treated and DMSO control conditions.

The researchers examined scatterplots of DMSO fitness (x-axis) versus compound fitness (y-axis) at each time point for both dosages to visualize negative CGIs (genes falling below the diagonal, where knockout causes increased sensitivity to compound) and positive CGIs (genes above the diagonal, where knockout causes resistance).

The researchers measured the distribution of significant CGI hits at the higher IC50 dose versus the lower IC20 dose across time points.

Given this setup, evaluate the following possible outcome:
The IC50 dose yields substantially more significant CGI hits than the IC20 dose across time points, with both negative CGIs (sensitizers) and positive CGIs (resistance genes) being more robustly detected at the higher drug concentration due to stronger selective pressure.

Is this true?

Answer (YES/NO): NO